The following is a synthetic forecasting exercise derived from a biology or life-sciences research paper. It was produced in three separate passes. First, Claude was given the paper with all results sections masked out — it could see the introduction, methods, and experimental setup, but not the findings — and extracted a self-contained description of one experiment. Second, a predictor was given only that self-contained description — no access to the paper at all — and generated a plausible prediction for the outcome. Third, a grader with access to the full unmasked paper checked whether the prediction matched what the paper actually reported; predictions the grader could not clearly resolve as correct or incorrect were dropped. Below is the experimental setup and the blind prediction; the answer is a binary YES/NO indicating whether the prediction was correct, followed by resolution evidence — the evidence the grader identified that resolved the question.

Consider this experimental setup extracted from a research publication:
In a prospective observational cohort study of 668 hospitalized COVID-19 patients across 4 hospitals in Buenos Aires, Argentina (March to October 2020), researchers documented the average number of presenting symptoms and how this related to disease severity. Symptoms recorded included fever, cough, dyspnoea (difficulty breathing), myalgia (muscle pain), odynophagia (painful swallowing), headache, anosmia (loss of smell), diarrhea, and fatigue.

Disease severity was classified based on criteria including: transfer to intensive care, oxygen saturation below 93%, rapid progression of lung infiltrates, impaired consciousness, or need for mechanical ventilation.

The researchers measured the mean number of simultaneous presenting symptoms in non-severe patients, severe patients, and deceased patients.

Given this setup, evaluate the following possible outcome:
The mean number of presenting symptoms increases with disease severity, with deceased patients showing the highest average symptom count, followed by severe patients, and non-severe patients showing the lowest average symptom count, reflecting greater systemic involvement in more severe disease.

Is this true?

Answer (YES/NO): NO